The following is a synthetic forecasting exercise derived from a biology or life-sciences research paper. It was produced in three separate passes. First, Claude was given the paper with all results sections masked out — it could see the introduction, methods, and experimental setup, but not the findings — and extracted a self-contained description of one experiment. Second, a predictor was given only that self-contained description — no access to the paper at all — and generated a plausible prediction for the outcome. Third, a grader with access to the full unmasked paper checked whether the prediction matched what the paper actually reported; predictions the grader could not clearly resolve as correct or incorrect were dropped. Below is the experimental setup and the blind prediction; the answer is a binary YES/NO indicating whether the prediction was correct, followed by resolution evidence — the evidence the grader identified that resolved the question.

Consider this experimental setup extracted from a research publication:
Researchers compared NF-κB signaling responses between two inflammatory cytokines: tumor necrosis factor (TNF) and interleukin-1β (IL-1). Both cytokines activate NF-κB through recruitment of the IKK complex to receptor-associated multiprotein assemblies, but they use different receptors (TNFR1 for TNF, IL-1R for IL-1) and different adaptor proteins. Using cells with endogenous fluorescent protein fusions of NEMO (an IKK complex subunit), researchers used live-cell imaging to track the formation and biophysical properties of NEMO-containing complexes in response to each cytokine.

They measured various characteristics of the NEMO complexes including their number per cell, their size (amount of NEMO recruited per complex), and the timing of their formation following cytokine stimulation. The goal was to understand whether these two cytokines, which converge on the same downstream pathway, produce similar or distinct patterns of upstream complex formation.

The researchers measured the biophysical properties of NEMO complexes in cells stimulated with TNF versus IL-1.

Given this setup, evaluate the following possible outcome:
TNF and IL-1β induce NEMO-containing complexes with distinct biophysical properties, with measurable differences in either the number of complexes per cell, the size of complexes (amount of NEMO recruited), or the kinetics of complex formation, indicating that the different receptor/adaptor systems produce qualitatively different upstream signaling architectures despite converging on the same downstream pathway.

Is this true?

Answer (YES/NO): YES